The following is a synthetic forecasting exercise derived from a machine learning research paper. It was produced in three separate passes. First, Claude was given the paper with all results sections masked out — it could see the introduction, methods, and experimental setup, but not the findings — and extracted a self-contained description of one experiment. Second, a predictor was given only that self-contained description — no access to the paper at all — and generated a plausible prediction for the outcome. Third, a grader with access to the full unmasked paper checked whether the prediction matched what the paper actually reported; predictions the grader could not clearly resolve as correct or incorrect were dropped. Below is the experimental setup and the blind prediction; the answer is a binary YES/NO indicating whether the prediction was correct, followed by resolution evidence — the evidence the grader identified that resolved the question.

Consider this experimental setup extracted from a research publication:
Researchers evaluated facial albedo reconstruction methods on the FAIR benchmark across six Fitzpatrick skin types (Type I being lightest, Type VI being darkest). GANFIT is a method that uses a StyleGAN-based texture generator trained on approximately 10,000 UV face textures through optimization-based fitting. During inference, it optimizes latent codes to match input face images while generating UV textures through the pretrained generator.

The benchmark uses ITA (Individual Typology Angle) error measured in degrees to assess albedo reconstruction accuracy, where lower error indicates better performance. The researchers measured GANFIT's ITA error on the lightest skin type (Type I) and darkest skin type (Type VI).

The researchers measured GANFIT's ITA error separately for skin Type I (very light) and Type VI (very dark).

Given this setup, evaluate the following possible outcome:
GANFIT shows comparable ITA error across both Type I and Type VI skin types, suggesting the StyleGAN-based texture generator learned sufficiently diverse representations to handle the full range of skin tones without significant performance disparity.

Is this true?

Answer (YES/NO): NO